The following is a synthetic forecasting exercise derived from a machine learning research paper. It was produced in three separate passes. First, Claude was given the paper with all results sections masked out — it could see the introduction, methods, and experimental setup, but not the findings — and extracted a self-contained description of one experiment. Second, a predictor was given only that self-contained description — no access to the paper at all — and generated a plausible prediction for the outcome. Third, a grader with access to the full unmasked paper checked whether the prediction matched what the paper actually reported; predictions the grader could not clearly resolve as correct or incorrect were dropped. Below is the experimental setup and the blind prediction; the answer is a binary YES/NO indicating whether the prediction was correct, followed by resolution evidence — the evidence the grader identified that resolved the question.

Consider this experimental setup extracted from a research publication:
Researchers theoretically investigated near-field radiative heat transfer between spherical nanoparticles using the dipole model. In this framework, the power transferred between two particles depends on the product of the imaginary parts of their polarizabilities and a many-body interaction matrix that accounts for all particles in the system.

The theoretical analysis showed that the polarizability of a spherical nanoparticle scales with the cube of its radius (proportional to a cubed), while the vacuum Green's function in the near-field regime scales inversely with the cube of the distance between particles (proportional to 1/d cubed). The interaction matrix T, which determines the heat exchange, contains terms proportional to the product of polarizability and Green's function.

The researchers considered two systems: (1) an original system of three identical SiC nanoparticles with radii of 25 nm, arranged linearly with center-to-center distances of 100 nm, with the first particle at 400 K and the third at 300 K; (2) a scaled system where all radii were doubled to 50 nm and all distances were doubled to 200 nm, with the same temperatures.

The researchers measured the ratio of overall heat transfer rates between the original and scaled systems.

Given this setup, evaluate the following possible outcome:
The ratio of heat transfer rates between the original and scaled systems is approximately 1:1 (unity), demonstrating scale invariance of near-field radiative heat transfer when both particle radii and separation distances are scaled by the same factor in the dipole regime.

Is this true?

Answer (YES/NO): YES